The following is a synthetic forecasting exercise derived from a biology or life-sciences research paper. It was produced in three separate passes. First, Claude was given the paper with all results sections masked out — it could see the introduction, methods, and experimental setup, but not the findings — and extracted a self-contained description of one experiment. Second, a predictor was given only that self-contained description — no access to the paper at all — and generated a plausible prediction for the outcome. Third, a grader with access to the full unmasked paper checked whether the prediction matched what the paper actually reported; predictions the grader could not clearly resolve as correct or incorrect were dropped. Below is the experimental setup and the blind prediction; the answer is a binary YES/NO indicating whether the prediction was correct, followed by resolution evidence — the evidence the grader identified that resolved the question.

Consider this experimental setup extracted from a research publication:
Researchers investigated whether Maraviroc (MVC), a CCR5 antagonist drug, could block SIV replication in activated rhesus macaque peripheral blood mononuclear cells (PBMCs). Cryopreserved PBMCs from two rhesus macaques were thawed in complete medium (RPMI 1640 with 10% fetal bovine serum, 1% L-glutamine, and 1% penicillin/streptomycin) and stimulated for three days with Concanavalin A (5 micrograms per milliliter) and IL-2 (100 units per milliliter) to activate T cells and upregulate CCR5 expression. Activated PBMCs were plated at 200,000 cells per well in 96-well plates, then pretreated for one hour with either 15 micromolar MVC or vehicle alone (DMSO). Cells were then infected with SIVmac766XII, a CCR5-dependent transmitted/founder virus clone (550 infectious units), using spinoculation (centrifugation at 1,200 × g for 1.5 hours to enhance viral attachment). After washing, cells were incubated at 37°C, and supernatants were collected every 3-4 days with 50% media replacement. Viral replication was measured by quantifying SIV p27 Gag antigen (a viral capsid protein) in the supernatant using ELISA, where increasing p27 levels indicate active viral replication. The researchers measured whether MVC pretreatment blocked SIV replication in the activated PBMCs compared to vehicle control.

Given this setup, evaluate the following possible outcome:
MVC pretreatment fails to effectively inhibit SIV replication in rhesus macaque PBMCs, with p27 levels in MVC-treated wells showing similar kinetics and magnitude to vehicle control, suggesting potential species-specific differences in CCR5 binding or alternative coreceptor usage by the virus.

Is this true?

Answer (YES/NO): NO